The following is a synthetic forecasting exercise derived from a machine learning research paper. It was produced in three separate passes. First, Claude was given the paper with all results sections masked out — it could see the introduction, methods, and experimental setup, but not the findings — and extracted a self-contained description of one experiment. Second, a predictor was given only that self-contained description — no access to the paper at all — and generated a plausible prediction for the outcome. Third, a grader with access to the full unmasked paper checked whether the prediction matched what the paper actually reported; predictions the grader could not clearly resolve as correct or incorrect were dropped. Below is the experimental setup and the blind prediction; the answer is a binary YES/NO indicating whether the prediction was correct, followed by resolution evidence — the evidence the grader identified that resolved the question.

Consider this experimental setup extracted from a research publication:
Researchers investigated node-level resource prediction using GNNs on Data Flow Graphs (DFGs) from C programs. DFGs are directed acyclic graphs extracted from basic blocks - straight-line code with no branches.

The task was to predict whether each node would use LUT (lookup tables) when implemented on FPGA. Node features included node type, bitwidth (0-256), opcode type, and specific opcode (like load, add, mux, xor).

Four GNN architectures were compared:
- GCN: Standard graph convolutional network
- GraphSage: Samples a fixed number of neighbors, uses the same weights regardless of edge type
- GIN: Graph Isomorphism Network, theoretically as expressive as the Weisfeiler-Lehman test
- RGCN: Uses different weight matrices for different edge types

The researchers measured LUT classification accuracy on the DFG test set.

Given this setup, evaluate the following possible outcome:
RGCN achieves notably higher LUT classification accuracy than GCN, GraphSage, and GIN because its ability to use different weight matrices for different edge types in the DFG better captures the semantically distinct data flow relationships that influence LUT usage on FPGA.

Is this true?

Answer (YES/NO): NO